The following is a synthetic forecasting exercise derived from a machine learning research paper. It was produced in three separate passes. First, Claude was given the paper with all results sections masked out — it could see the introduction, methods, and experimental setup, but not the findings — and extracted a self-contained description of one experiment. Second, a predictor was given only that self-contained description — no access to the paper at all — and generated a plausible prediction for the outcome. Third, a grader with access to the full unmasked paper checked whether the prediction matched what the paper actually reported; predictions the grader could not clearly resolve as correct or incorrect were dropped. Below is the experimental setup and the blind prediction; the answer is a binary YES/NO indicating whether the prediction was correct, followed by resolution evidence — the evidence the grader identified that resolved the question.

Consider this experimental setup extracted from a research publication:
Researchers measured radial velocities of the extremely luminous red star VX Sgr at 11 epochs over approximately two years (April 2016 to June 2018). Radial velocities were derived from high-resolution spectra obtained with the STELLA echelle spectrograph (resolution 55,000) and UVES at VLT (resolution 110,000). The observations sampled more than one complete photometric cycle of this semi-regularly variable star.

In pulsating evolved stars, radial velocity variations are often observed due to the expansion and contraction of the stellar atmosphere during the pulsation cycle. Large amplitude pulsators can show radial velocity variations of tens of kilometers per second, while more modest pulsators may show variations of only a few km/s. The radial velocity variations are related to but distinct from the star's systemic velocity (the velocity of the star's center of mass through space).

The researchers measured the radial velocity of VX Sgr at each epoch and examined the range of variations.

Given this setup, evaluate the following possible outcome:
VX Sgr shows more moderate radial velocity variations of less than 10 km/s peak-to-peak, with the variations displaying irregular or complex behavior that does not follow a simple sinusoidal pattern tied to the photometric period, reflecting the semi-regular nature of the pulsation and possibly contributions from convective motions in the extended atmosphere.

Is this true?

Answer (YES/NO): NO